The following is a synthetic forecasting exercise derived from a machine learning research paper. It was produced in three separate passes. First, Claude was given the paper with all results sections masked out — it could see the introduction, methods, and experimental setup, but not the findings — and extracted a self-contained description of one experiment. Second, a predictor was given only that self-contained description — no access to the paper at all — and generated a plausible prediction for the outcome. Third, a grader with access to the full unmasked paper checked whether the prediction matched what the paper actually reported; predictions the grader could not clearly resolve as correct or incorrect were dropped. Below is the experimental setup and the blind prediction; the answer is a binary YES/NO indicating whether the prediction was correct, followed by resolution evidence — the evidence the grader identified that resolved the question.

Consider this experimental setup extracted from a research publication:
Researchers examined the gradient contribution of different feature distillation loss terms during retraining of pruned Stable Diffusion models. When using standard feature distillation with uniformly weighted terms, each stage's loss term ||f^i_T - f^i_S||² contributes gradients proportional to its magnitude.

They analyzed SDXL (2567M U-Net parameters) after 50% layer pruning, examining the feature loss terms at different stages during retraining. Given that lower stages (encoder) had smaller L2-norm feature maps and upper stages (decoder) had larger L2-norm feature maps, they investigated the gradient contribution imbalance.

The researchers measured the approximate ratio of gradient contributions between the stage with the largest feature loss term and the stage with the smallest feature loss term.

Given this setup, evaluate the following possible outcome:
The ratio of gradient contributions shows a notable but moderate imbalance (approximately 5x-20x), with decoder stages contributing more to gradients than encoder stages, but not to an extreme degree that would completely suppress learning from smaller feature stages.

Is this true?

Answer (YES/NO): NO